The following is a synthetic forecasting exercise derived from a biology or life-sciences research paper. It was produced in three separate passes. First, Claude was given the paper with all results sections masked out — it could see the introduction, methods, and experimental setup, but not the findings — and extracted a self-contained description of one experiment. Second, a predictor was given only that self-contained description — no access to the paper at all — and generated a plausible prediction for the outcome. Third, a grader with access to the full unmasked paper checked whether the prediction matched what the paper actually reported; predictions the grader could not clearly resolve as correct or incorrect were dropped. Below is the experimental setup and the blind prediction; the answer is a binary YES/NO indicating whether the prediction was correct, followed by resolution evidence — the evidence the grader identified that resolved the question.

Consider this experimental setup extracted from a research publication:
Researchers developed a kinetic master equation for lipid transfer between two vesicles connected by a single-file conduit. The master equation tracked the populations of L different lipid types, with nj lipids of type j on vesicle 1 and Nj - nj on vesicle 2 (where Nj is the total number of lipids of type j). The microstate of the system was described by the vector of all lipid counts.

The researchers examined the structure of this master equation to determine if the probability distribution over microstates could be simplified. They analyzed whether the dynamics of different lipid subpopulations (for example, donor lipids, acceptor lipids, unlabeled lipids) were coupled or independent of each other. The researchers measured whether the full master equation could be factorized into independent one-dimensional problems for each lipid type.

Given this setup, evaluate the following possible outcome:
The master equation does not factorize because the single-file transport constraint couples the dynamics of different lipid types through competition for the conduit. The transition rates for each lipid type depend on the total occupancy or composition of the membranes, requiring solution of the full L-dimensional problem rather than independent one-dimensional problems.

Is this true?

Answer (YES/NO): NO